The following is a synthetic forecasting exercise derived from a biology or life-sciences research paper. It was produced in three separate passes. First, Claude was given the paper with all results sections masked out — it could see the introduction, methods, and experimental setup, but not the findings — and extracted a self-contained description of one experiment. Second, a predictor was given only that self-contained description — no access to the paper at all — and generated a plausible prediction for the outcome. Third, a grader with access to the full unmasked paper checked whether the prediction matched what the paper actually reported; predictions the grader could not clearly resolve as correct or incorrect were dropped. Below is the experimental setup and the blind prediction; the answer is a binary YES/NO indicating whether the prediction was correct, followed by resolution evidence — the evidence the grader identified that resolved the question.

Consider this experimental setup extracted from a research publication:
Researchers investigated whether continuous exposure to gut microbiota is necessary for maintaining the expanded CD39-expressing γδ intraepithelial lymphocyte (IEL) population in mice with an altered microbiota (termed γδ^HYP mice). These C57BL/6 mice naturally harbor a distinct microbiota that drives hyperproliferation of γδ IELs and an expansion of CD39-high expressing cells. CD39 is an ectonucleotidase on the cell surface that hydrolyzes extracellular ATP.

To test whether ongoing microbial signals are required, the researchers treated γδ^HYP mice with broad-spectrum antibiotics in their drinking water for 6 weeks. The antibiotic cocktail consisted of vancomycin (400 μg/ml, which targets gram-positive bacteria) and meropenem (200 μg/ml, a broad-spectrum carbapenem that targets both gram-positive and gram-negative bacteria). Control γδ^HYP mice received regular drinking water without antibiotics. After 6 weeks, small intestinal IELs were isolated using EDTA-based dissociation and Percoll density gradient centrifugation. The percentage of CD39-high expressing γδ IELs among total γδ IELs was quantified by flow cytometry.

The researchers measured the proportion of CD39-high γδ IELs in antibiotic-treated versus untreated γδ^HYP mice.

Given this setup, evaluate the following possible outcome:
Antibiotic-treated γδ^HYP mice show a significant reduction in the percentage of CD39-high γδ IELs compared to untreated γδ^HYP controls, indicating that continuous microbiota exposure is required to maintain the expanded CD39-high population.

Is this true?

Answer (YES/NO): YES